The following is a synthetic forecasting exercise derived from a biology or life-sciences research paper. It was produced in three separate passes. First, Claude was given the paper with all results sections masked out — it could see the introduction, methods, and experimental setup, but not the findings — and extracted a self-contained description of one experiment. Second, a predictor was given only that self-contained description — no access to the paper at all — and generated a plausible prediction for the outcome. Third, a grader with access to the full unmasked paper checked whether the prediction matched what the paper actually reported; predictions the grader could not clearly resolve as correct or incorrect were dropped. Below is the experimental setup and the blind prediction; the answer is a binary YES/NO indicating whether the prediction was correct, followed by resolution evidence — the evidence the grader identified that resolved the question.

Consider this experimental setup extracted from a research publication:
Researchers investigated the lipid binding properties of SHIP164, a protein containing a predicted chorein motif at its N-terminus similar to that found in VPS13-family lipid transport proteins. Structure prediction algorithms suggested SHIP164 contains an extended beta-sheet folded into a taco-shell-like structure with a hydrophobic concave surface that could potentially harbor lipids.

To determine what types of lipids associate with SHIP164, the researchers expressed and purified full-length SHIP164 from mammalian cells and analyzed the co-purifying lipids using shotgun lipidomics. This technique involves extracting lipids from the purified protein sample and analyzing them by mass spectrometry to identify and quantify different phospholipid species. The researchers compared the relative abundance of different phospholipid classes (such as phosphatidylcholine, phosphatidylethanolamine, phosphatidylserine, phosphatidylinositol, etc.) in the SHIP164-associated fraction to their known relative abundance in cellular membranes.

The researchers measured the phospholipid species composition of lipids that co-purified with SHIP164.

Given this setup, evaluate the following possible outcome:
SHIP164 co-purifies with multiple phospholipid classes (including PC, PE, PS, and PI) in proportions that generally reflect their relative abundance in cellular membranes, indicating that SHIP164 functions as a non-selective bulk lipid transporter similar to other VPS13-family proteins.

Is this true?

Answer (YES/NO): YES